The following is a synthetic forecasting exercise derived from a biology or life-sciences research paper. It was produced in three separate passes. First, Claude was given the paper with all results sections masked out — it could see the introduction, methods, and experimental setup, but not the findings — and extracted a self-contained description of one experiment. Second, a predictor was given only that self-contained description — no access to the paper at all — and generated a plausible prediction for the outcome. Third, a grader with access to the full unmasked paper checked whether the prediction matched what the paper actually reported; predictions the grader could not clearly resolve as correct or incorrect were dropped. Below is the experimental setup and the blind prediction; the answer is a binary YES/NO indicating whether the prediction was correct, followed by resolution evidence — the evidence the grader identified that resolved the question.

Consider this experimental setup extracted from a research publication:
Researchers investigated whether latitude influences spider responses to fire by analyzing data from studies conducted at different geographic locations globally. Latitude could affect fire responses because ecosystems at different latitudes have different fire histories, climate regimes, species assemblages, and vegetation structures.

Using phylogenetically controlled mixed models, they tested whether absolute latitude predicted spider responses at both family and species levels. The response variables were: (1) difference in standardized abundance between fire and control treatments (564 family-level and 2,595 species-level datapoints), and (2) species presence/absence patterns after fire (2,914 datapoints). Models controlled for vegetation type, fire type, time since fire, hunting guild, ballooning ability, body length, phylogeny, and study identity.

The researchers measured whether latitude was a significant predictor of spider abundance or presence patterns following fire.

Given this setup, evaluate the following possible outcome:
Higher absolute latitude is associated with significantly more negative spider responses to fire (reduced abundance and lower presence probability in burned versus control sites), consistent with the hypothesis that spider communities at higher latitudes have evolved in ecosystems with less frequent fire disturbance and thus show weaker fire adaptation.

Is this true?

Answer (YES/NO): NO